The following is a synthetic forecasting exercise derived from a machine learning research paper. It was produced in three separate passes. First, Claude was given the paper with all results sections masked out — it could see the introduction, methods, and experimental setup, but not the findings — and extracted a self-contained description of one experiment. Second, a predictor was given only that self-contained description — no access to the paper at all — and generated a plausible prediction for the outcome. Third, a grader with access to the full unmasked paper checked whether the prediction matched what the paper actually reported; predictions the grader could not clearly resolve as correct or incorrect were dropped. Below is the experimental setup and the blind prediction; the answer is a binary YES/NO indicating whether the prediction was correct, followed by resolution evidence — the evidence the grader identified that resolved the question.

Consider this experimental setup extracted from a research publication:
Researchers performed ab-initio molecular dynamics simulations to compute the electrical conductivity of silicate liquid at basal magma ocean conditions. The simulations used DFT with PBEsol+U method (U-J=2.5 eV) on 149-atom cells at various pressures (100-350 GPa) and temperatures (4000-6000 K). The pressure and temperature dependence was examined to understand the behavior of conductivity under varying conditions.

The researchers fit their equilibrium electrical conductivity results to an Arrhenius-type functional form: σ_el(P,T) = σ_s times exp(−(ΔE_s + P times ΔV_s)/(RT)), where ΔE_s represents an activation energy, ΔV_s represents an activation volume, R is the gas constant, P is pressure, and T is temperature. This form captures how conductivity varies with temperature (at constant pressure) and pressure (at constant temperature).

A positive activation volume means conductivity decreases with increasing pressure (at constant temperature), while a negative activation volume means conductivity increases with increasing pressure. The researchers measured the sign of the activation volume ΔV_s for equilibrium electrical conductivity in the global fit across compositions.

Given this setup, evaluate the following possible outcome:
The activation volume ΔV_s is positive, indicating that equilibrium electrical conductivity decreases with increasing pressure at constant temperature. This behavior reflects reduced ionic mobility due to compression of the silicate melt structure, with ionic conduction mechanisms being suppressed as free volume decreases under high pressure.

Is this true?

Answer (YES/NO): NO